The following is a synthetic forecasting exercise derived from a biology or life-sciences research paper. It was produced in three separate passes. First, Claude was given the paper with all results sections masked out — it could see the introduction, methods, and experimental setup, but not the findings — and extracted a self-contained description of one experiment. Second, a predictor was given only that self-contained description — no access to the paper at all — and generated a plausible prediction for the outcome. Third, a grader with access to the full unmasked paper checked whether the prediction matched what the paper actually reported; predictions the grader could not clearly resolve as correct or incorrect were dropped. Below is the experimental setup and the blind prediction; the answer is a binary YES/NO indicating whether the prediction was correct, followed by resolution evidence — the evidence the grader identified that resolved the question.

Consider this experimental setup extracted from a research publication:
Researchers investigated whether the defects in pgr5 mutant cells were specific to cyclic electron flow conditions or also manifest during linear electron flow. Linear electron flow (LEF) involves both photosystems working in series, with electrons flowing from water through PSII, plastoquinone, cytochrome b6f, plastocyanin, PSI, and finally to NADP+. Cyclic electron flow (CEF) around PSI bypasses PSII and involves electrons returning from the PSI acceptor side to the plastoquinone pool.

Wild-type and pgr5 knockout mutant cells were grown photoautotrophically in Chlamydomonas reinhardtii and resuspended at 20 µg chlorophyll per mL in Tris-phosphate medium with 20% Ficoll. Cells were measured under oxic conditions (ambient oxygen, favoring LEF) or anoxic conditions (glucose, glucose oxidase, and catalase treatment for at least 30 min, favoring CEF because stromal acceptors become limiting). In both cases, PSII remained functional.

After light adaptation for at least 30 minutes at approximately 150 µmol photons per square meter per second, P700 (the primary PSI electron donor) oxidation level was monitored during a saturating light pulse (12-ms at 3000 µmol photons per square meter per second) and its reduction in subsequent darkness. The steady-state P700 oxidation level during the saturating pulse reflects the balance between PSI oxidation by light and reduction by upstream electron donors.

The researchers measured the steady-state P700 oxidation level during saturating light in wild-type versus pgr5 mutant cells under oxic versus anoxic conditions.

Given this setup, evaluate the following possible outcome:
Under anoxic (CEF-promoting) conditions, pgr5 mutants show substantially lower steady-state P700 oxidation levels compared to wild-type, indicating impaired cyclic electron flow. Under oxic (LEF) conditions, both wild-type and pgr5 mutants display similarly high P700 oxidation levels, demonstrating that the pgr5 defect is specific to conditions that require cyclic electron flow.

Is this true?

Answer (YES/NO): NO